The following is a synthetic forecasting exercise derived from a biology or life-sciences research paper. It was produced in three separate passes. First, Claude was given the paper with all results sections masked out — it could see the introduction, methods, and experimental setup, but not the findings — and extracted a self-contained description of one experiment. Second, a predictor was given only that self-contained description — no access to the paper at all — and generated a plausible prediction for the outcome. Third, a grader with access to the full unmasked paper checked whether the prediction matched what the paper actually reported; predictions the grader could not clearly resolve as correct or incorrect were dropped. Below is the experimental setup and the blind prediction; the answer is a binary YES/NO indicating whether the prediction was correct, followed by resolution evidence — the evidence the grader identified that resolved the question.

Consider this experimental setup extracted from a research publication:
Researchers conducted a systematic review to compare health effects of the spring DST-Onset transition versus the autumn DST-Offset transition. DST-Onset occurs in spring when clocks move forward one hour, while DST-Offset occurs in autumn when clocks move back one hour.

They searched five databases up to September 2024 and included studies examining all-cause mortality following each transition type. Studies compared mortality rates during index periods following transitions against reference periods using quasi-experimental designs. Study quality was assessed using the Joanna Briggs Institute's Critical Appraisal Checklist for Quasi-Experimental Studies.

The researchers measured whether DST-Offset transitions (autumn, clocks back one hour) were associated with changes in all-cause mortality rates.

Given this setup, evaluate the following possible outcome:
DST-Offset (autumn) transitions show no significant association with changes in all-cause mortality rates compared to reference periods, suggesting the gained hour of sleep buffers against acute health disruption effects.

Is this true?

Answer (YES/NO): NO